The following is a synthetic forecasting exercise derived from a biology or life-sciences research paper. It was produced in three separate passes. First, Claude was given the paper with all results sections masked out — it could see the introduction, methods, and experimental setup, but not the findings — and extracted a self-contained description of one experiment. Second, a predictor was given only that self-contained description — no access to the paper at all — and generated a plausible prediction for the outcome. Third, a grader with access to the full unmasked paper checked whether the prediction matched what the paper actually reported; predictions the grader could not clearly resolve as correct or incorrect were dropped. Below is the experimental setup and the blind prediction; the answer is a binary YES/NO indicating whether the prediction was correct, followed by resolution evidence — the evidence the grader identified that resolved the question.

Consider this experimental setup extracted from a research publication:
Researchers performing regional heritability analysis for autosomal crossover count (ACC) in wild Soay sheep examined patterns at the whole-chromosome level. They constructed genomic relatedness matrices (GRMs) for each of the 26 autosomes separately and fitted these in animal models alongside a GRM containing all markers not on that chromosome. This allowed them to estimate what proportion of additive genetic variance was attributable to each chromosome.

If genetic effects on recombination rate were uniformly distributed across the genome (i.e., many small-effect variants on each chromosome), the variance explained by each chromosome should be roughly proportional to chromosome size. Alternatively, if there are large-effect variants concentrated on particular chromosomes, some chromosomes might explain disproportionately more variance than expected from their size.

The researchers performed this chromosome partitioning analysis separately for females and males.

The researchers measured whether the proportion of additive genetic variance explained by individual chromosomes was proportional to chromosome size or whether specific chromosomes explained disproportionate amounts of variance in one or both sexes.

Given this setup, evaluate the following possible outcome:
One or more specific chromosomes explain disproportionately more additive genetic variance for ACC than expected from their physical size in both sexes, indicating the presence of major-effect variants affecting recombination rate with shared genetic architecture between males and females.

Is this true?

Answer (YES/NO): NO